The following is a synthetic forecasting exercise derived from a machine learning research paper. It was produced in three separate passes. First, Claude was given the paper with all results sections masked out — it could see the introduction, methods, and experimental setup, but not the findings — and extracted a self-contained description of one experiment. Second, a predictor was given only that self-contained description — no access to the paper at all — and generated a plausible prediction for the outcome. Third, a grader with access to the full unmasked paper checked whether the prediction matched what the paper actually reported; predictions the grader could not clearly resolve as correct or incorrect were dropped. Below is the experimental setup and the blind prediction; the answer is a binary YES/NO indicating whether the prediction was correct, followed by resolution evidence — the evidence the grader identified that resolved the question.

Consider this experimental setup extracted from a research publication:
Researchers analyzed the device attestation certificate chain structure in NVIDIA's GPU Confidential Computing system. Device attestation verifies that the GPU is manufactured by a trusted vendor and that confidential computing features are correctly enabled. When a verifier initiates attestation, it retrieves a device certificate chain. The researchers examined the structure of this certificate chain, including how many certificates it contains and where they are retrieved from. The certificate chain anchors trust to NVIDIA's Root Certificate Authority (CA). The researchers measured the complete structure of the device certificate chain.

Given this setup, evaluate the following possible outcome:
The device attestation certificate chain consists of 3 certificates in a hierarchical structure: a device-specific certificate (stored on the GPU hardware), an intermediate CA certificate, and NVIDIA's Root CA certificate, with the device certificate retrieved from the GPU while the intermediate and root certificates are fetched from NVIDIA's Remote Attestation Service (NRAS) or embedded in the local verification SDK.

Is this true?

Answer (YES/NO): NO